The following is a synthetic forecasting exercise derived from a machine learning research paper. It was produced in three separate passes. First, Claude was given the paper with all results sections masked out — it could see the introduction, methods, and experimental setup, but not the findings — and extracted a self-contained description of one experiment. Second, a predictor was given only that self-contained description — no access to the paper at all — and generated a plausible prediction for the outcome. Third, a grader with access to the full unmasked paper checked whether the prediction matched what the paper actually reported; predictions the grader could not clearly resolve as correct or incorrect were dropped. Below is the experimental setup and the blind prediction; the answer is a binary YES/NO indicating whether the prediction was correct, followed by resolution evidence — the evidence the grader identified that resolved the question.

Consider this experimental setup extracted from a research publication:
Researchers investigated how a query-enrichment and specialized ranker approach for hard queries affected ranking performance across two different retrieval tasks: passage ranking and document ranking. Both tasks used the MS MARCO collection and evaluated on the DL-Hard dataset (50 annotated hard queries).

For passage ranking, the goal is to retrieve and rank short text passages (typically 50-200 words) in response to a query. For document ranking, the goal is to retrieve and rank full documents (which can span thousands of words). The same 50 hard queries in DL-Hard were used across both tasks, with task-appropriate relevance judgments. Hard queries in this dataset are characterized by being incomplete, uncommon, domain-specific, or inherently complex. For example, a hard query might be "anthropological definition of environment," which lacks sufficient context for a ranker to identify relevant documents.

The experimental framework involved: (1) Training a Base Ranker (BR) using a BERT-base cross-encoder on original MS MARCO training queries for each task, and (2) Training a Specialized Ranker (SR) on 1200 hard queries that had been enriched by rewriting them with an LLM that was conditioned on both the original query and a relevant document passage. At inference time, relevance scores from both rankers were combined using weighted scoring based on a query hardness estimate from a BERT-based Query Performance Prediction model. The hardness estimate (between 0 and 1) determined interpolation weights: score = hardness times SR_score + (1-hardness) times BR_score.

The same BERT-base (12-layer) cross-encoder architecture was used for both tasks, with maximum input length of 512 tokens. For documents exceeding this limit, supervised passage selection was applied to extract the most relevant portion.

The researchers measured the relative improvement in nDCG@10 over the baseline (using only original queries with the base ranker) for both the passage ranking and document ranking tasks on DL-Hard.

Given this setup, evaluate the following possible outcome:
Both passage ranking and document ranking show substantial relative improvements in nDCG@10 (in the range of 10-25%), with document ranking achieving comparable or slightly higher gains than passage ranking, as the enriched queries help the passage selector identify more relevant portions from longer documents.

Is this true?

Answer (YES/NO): NO